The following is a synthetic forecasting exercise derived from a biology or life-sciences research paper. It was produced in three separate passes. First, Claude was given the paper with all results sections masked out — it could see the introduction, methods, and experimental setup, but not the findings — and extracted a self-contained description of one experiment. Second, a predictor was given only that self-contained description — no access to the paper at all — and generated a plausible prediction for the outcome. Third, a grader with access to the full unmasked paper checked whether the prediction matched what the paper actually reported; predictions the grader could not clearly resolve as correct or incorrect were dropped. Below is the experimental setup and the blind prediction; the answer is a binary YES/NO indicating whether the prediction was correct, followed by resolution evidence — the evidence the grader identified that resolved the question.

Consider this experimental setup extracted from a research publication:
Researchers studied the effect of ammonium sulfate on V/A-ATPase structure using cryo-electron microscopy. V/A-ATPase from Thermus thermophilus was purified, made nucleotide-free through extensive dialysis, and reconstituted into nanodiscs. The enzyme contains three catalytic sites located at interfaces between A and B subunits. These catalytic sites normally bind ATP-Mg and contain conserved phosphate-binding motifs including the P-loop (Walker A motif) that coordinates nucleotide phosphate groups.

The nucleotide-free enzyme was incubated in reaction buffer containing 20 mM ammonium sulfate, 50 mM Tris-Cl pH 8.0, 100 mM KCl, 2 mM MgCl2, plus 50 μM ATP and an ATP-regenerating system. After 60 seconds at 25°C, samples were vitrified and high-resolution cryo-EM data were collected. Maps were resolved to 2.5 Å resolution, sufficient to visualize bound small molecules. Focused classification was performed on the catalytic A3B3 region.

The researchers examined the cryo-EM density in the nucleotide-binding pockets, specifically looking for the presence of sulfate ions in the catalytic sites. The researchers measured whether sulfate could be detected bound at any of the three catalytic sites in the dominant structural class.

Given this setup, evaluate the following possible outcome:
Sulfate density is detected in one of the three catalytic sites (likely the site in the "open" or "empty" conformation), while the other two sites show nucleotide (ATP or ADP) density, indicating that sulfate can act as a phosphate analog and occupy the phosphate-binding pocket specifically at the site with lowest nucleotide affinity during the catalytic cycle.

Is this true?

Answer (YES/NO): NO